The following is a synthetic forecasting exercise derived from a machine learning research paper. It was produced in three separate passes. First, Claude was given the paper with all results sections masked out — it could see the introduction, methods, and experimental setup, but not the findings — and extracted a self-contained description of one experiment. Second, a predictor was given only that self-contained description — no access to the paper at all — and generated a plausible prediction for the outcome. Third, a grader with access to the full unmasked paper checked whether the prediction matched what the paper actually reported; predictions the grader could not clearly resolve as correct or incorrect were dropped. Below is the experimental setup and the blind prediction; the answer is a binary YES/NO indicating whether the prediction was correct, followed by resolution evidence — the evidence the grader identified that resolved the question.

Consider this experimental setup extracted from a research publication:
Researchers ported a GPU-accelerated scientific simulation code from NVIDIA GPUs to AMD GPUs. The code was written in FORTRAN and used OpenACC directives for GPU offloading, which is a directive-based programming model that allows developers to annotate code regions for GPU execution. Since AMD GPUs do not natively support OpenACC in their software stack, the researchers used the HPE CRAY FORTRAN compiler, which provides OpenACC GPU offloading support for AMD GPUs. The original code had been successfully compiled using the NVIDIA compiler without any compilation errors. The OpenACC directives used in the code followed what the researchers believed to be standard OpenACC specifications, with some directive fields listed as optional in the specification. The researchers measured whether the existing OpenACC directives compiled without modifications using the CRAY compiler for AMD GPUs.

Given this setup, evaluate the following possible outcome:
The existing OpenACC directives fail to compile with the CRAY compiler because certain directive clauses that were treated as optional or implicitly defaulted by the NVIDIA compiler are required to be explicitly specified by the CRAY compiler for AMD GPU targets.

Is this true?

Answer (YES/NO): YES